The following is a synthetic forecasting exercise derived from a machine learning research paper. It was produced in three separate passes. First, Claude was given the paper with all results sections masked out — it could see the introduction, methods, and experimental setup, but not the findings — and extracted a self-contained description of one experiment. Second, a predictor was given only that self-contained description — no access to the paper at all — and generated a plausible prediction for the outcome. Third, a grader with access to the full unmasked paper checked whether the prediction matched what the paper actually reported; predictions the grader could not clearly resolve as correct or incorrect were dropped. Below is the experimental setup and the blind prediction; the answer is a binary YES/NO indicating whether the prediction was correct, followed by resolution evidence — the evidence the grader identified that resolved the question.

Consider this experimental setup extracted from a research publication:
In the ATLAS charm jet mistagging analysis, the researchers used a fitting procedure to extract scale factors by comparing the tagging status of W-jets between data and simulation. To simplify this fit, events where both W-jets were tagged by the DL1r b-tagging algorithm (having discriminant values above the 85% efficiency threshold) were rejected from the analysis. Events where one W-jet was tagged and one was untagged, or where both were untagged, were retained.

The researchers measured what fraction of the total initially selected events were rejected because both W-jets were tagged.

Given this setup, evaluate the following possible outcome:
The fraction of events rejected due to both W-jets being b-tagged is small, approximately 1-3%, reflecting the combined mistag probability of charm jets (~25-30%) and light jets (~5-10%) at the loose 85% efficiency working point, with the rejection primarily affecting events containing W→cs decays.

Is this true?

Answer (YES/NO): NO